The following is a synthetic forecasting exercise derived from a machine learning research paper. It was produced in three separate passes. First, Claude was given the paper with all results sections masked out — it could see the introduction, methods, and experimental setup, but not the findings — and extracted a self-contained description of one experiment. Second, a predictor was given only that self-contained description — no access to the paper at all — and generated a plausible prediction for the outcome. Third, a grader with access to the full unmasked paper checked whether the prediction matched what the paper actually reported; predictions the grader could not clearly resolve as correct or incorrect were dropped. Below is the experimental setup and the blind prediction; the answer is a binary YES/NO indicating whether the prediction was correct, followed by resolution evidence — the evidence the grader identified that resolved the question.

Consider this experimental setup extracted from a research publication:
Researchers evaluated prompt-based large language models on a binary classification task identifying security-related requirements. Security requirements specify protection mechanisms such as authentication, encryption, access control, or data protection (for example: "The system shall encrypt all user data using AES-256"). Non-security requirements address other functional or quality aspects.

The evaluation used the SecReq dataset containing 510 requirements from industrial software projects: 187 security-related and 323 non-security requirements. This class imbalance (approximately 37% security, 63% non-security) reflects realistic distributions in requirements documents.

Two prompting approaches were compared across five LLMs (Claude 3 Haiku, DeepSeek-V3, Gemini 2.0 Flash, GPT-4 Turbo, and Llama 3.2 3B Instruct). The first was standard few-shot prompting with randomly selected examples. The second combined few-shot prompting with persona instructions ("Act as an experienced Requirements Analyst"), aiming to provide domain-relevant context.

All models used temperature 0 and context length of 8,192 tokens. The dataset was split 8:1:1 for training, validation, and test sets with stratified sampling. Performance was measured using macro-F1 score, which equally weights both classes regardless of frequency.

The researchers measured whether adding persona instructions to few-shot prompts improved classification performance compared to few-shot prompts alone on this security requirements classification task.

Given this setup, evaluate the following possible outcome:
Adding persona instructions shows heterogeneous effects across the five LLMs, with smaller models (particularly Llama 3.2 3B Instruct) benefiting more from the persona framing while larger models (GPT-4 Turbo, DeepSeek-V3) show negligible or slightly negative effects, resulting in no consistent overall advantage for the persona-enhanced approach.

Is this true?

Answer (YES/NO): NO